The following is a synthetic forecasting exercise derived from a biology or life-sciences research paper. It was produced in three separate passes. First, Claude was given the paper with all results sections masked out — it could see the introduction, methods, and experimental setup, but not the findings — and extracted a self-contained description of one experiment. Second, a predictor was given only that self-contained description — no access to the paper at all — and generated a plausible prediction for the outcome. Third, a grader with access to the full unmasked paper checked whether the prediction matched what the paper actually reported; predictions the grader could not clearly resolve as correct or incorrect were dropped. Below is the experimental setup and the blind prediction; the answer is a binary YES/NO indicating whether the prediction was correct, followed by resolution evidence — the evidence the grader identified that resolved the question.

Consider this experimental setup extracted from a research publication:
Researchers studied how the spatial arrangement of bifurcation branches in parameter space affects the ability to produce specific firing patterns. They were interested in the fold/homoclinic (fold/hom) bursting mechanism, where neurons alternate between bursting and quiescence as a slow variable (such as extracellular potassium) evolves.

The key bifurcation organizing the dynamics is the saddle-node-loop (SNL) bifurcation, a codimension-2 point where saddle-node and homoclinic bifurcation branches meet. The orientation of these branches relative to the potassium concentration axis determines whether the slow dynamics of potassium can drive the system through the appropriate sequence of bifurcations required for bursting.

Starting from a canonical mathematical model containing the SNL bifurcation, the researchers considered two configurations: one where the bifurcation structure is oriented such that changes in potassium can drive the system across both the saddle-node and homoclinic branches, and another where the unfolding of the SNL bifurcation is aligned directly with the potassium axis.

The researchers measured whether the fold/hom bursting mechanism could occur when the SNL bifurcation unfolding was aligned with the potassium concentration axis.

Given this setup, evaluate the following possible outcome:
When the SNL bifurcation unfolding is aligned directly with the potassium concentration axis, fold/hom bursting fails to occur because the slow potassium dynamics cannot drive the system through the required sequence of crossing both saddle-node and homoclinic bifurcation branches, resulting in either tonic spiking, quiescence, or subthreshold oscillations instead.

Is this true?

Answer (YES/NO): NO